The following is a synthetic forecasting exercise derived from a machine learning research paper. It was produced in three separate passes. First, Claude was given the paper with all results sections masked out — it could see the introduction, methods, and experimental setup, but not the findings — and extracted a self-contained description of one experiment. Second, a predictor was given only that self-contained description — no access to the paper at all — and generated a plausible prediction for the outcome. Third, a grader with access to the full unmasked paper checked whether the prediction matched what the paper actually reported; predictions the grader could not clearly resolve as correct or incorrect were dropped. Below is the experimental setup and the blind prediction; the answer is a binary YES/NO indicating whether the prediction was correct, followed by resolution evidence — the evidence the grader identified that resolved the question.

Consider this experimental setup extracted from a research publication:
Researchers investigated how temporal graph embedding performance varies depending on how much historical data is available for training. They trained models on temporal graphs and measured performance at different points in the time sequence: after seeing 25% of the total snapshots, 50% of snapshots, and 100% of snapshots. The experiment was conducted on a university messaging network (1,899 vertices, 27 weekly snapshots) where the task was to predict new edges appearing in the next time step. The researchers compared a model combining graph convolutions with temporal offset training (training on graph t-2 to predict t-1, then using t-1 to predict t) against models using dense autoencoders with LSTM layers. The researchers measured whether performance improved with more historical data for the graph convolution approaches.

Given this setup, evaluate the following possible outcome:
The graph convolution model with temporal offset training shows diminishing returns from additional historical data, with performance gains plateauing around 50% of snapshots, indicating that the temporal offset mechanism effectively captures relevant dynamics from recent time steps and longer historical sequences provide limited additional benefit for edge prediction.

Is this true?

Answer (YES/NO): YES